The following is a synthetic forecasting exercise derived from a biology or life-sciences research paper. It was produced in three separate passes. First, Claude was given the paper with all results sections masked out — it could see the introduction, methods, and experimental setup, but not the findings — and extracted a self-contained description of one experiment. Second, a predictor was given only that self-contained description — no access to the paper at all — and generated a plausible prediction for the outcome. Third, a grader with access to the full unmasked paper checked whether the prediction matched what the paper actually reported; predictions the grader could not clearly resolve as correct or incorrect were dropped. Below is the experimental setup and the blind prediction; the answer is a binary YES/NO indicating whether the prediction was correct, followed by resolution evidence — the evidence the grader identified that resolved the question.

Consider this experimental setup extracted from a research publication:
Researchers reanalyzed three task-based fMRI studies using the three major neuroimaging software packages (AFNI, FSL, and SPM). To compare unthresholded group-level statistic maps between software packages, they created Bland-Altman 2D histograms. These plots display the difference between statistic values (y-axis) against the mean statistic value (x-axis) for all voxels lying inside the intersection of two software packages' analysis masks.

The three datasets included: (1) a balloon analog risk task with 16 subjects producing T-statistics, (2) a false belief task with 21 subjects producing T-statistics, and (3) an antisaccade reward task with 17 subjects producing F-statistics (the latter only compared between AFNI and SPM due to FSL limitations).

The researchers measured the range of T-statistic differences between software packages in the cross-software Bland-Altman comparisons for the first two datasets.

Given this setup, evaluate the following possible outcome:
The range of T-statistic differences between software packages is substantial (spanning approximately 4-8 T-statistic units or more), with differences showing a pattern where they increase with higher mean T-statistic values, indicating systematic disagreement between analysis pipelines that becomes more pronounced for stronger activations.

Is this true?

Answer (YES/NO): NO